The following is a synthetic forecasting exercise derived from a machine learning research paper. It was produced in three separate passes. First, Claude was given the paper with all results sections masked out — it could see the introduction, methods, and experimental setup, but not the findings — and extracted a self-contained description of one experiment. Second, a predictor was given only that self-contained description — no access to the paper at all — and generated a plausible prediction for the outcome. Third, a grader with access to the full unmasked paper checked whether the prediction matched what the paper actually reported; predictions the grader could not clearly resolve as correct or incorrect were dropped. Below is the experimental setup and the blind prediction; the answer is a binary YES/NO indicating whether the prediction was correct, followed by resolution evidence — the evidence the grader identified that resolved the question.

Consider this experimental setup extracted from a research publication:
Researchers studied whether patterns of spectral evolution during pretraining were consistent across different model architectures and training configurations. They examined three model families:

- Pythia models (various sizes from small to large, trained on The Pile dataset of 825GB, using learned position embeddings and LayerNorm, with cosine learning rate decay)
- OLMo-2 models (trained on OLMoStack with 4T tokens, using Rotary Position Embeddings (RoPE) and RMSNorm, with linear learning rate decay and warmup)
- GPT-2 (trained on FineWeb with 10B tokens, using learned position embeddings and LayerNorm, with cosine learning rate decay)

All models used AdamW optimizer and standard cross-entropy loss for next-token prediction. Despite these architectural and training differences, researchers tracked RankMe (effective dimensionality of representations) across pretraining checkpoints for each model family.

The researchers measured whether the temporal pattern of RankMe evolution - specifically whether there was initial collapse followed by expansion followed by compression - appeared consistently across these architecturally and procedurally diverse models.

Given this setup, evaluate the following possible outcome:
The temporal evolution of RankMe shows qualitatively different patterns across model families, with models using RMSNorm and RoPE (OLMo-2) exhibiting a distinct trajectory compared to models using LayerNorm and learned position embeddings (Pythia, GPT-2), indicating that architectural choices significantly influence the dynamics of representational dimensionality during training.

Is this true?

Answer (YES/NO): NO